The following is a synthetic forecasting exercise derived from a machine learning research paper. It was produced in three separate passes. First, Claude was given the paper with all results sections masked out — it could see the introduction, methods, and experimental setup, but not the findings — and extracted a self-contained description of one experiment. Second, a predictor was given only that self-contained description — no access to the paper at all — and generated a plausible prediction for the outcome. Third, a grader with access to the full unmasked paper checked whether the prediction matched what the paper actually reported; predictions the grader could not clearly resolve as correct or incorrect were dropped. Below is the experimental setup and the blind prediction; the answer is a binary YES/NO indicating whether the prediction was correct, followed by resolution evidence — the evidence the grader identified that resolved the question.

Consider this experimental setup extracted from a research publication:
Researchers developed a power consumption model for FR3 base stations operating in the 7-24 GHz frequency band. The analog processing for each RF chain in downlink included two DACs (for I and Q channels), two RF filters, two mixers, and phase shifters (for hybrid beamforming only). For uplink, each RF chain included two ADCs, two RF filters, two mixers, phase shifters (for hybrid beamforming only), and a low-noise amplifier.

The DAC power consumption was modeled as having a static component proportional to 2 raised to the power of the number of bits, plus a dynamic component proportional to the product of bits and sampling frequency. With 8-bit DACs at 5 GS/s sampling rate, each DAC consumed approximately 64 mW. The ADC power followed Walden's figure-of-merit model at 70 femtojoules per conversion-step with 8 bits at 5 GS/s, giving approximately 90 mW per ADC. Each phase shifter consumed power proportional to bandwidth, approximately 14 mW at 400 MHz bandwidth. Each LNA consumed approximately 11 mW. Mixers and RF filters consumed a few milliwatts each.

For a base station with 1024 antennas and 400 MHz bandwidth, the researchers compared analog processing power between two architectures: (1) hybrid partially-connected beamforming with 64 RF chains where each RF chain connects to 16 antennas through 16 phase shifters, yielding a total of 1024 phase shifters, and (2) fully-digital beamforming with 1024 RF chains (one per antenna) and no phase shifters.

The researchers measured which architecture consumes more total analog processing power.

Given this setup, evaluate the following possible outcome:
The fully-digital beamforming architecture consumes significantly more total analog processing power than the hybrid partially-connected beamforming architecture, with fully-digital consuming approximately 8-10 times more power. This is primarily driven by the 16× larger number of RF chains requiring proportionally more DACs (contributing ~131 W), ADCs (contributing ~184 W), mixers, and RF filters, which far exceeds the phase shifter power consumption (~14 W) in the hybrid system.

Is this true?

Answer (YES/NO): NO